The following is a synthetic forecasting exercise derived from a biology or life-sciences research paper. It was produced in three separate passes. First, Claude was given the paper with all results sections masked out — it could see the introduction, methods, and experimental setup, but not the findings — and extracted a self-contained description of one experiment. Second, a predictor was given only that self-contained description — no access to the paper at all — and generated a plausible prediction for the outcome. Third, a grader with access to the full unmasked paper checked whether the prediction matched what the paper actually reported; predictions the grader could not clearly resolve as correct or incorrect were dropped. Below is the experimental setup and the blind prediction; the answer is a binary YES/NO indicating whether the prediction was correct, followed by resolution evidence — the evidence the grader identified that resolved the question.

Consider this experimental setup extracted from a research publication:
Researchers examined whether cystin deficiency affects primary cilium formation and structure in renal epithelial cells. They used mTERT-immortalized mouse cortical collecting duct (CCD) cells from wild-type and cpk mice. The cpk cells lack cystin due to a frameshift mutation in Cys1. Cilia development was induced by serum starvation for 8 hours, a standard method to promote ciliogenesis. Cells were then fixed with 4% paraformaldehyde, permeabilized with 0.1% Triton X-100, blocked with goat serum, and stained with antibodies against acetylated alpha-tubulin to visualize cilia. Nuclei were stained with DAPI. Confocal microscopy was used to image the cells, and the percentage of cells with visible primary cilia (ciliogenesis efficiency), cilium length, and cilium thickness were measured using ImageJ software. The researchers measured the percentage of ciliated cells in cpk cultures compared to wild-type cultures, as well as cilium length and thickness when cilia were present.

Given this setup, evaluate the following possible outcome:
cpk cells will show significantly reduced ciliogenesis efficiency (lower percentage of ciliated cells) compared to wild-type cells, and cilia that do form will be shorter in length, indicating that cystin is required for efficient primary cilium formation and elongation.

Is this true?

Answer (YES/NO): NO